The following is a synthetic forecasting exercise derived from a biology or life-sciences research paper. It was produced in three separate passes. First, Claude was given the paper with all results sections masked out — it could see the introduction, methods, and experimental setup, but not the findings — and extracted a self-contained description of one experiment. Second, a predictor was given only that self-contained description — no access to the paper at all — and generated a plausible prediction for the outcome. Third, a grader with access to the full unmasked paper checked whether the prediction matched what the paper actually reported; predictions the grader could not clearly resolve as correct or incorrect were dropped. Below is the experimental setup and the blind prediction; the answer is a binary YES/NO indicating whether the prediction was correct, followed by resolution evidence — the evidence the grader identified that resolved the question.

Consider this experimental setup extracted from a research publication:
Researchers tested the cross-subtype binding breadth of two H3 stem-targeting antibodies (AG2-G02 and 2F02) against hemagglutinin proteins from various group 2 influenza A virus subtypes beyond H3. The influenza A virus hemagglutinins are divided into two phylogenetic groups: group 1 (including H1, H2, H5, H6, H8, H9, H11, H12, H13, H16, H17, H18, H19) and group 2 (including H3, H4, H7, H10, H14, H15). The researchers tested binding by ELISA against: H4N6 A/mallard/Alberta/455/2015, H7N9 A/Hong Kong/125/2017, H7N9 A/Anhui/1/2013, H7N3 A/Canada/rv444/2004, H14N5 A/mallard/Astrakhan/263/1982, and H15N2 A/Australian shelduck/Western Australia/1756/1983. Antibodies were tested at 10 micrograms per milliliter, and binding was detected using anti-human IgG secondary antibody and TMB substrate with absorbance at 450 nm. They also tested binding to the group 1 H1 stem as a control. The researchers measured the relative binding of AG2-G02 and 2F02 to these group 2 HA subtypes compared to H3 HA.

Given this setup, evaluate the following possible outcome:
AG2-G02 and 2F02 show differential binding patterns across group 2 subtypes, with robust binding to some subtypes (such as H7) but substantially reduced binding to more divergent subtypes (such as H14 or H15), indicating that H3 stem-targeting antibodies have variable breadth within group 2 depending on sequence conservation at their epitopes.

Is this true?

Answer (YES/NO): NO